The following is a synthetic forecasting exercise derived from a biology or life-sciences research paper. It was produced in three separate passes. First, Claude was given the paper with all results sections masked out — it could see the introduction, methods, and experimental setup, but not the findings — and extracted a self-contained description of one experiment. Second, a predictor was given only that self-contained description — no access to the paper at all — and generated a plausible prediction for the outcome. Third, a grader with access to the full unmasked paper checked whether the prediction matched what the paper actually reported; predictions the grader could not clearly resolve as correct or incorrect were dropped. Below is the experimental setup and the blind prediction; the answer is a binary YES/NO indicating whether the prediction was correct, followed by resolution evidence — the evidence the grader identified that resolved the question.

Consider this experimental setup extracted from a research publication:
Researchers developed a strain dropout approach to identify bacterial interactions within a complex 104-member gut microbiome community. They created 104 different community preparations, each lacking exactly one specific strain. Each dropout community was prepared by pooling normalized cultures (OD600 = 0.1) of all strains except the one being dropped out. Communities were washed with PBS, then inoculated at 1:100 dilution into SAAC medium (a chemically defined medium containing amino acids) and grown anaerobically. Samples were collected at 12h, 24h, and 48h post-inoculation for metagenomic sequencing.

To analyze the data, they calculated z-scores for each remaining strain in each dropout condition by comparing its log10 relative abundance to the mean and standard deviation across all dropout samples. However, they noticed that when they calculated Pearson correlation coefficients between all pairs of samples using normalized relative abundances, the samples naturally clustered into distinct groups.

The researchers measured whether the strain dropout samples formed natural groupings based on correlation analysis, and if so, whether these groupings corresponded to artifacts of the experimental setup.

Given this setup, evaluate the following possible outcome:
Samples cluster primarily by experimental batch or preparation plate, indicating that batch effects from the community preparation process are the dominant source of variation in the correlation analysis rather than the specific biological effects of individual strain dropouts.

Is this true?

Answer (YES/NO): YES